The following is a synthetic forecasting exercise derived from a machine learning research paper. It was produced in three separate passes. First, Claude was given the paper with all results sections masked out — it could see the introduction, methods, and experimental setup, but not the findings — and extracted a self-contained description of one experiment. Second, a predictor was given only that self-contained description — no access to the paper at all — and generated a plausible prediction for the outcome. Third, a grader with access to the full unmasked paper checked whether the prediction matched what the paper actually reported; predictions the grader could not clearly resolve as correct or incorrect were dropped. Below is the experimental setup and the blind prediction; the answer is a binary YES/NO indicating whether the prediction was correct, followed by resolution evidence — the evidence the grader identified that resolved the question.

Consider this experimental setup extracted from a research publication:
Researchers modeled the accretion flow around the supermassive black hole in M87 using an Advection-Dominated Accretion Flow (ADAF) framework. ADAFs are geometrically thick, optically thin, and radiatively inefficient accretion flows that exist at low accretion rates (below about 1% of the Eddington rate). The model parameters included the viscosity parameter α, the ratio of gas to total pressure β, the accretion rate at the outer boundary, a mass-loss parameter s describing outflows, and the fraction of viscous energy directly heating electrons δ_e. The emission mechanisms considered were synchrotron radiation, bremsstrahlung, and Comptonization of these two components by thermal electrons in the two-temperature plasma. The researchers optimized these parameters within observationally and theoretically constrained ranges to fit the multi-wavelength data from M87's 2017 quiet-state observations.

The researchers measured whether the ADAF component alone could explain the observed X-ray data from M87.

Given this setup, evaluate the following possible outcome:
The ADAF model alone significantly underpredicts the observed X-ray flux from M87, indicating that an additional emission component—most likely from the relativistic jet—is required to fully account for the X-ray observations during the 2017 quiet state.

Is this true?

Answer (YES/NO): YES